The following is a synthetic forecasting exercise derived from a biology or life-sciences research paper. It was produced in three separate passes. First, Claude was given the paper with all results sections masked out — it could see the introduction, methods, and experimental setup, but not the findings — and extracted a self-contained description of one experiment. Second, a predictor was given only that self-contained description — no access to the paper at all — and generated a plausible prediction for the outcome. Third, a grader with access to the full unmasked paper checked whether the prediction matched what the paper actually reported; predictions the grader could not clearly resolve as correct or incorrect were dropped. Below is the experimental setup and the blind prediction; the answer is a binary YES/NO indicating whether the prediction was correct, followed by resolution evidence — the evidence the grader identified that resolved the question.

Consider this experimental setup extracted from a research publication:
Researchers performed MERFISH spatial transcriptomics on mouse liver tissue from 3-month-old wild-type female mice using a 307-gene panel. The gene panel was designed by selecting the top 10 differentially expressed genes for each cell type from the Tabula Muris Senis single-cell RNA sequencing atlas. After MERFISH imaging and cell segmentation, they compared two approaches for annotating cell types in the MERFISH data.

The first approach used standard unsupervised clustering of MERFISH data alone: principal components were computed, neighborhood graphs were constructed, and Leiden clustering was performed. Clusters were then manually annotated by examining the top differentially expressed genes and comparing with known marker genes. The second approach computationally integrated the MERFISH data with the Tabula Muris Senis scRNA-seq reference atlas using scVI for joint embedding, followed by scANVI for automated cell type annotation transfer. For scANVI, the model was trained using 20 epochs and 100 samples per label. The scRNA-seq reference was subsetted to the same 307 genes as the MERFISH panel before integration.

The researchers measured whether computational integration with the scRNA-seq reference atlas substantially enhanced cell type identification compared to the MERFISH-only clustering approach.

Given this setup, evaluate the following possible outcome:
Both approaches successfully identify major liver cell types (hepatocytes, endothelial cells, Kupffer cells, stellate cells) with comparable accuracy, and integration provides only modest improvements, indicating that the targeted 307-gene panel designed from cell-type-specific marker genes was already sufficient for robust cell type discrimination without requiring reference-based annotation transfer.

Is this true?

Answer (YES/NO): NO